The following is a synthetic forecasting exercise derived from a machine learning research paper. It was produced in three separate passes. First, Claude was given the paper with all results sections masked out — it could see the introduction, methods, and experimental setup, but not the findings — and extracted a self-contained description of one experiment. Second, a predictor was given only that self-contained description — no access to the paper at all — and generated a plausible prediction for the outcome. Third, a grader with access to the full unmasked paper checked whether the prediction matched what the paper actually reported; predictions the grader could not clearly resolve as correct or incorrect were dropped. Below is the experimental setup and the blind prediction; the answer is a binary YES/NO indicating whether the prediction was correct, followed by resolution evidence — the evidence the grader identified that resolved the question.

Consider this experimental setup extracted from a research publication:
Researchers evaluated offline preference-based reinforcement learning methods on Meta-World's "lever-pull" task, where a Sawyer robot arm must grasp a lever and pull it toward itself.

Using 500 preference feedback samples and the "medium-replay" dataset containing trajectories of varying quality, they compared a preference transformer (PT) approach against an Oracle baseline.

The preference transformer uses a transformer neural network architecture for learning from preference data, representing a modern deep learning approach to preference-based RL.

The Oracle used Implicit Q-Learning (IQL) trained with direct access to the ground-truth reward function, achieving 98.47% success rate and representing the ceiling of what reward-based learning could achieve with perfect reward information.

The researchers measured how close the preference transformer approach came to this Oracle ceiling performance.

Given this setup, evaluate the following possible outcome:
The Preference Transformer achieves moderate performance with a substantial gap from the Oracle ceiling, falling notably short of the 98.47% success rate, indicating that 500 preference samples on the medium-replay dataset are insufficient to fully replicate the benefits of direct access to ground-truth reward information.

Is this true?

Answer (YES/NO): YES